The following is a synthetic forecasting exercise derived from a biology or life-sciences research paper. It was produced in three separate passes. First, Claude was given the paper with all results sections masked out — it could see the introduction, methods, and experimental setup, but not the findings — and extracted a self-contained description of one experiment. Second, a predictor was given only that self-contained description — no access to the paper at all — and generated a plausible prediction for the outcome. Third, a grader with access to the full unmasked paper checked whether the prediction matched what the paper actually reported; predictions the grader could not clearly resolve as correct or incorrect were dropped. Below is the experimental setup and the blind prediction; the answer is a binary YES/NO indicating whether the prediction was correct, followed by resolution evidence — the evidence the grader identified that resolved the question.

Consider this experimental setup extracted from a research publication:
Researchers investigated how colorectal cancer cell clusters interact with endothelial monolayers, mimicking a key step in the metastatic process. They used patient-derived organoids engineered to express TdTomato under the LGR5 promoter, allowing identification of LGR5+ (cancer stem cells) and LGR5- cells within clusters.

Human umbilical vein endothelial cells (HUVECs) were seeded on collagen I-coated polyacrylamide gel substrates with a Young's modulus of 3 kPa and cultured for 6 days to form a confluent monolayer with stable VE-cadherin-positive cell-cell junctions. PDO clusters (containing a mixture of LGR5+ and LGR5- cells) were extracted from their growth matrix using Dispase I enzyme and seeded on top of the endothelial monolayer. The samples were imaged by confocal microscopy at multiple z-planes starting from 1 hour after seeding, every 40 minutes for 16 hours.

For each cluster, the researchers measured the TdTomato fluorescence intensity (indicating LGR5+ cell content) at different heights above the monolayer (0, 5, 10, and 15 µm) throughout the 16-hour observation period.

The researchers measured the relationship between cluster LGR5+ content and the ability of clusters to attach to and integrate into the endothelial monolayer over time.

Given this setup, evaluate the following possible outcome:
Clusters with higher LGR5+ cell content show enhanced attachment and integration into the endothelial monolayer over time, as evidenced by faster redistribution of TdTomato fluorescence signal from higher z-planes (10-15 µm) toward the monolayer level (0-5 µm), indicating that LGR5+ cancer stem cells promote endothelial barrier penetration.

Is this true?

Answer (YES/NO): NO